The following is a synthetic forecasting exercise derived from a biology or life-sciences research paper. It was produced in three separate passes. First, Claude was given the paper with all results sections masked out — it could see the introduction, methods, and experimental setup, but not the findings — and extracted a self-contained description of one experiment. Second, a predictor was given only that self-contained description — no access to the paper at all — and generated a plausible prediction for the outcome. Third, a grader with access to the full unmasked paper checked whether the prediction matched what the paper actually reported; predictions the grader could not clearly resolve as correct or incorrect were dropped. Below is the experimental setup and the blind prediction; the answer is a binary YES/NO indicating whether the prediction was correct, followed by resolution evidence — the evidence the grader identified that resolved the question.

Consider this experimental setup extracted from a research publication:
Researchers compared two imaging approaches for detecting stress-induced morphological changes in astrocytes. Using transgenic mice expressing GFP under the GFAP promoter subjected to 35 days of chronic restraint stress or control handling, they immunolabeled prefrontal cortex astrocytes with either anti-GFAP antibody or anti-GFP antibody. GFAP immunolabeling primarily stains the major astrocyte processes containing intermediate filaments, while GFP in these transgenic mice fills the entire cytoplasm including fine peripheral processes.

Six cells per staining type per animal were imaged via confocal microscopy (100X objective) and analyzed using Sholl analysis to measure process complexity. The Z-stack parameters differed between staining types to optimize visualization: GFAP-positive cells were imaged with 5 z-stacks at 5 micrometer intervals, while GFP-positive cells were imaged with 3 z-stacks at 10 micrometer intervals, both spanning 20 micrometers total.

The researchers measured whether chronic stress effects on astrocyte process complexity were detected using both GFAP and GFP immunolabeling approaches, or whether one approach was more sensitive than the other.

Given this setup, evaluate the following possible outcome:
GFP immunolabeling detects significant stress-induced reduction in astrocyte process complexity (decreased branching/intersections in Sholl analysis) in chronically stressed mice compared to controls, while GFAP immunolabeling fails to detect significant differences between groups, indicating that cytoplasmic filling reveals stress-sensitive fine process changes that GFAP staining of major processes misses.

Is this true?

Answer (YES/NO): NO